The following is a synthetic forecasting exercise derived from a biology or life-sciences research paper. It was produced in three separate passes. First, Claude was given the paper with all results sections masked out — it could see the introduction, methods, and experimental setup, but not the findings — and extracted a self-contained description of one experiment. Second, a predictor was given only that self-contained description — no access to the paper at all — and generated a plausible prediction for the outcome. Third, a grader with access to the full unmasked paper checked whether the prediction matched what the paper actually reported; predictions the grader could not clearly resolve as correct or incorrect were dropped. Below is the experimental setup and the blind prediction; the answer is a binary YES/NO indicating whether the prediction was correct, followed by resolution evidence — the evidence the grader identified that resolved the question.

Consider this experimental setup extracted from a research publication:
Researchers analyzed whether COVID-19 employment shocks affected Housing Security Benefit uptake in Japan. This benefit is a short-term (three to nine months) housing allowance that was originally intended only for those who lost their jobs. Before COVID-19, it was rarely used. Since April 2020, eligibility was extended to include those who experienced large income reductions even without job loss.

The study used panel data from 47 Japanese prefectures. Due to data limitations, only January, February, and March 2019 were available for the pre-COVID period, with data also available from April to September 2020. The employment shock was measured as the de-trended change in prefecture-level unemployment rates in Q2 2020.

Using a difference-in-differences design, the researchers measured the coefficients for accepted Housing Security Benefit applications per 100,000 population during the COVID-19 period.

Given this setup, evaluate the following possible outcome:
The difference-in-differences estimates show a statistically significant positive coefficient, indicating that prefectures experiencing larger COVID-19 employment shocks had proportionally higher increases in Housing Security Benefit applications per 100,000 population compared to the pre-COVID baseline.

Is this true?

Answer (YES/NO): YES